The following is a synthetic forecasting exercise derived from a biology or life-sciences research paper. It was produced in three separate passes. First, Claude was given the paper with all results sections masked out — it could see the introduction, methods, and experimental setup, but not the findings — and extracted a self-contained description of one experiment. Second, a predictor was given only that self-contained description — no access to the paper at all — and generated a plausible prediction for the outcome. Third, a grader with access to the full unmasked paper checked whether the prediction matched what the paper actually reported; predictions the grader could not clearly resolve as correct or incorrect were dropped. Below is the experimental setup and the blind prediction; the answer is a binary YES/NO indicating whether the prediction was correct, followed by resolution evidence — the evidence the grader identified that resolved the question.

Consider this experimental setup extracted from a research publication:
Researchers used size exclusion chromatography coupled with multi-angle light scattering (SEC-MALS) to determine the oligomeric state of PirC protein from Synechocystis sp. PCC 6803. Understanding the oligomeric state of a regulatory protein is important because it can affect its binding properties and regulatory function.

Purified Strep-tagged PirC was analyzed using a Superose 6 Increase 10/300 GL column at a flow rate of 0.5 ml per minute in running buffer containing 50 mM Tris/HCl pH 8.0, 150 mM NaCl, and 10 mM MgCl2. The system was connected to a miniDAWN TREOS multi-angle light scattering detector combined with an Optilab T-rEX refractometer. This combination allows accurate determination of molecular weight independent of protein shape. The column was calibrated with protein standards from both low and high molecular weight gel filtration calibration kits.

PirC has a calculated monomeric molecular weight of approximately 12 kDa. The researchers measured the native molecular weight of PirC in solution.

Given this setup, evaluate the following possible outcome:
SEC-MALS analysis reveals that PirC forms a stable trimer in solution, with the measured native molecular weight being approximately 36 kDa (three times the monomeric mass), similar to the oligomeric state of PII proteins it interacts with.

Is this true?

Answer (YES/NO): NO